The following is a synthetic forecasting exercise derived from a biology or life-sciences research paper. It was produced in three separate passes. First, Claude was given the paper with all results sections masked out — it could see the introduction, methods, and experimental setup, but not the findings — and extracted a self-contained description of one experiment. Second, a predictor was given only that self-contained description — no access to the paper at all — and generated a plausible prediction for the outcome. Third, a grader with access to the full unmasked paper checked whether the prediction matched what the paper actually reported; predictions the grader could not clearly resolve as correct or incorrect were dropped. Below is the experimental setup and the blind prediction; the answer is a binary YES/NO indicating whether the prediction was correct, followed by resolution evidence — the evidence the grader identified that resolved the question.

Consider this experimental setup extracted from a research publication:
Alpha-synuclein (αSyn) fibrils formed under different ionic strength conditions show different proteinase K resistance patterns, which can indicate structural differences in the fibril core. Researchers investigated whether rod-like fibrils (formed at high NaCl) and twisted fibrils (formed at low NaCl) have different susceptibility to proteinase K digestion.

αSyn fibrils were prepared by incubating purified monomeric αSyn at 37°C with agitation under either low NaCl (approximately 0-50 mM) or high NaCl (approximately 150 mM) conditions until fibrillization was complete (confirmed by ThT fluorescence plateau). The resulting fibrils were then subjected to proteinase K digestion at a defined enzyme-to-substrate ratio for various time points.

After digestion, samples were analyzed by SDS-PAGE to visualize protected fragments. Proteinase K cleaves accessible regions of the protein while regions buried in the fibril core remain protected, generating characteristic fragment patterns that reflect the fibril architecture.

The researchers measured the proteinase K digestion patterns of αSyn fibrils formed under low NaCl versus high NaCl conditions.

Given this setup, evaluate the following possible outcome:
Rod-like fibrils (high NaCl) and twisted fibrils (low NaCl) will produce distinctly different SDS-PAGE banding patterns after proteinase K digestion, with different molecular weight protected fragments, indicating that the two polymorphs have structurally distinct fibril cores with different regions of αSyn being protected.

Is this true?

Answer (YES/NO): NO